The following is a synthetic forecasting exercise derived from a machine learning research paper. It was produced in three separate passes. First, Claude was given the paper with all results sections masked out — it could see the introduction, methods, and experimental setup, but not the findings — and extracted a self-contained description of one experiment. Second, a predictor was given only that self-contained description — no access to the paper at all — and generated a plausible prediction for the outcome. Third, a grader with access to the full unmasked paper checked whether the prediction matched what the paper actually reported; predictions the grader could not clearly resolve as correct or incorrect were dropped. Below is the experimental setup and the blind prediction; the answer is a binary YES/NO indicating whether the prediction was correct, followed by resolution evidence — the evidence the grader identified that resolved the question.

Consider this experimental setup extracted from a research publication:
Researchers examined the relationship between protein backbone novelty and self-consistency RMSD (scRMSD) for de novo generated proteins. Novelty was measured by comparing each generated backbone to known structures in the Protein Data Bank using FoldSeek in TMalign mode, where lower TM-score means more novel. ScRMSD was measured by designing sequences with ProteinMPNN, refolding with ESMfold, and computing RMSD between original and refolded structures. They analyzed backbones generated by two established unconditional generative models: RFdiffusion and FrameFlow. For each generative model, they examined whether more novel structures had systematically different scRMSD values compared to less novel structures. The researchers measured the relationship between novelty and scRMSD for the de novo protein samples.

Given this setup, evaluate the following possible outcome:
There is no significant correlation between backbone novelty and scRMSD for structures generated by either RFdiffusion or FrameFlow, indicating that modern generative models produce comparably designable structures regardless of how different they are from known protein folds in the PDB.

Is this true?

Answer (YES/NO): NO